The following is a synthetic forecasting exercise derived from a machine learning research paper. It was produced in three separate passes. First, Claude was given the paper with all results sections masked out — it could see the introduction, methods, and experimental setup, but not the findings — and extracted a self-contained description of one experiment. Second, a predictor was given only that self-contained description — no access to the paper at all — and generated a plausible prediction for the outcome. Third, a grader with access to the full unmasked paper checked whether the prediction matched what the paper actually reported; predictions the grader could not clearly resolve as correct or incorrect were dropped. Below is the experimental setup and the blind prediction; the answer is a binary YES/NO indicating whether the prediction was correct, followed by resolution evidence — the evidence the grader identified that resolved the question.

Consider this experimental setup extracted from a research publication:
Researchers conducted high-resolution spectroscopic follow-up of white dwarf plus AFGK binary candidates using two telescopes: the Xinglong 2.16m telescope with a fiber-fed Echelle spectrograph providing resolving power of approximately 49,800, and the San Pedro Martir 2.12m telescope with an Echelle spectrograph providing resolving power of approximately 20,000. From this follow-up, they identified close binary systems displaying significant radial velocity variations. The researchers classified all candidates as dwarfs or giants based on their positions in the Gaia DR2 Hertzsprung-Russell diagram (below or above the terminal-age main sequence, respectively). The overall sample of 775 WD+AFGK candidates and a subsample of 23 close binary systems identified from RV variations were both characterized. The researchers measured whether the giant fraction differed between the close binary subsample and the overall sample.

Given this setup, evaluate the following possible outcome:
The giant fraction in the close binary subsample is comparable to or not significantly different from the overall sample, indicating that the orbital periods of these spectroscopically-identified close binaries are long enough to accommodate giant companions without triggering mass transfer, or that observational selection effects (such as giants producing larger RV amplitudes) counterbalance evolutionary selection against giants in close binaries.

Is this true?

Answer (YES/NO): YES